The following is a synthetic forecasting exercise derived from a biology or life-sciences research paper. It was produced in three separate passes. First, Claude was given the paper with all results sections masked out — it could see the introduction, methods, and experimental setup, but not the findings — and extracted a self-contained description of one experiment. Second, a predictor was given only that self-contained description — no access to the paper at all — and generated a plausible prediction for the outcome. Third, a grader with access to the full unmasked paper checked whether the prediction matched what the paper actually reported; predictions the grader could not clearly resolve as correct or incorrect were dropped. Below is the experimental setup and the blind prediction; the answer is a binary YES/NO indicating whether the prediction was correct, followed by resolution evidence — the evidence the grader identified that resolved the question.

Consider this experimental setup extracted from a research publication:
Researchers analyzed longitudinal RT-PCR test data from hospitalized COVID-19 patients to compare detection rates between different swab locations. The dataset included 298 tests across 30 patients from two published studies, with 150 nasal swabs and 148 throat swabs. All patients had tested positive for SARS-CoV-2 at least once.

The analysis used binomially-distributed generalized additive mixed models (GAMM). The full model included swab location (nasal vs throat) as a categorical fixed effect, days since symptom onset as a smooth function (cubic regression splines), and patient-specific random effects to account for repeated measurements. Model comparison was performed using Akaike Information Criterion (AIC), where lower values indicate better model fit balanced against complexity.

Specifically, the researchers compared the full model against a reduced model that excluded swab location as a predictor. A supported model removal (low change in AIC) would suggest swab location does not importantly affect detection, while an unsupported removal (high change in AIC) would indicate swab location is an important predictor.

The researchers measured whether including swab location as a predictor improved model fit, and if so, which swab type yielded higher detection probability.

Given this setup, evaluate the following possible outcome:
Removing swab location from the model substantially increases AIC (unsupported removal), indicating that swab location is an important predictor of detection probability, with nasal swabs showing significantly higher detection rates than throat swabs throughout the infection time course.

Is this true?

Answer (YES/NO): YES